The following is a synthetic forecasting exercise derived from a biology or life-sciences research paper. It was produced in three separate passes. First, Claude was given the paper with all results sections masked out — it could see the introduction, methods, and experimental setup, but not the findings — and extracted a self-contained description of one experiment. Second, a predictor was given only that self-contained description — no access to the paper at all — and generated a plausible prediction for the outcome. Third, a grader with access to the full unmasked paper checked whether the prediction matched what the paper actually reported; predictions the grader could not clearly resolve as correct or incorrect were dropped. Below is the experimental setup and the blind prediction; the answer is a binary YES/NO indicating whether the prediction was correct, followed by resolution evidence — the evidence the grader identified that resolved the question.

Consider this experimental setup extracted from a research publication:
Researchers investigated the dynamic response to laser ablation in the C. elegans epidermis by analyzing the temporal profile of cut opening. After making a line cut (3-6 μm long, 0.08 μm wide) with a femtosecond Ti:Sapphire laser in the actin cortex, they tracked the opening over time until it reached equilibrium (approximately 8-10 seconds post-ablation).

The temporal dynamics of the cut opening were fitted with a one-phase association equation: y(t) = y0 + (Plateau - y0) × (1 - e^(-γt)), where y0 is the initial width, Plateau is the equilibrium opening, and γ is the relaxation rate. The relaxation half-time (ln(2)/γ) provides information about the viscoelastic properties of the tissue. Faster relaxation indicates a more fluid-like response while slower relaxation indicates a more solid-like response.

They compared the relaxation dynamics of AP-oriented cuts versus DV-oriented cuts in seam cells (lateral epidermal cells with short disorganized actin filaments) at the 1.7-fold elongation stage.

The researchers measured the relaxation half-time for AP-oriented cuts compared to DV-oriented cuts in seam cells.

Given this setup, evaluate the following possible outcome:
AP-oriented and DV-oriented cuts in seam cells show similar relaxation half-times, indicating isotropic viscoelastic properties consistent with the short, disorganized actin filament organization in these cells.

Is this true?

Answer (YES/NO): YES